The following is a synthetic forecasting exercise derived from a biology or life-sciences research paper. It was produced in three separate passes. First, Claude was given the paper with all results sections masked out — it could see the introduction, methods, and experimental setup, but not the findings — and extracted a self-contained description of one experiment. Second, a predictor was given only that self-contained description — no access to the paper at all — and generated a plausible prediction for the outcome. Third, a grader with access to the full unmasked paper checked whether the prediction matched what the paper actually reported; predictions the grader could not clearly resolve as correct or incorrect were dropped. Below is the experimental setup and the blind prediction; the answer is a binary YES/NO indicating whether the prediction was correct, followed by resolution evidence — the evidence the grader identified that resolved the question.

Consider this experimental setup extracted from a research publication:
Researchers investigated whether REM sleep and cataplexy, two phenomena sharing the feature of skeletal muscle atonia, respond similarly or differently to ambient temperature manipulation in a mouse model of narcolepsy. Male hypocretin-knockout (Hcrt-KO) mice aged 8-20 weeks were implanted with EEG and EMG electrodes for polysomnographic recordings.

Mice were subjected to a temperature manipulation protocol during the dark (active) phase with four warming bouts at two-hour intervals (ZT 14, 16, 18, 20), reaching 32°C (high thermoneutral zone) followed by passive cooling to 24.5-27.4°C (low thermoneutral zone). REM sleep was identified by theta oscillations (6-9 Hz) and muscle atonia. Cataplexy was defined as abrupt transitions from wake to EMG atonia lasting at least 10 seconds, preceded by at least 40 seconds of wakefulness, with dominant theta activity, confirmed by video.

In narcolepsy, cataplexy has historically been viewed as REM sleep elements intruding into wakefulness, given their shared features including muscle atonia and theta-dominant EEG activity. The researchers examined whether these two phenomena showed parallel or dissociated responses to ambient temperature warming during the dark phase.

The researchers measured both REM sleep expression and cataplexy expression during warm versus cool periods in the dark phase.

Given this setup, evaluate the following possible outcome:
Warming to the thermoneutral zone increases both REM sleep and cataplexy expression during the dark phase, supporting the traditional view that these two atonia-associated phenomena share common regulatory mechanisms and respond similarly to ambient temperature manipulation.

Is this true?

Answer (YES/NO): NO